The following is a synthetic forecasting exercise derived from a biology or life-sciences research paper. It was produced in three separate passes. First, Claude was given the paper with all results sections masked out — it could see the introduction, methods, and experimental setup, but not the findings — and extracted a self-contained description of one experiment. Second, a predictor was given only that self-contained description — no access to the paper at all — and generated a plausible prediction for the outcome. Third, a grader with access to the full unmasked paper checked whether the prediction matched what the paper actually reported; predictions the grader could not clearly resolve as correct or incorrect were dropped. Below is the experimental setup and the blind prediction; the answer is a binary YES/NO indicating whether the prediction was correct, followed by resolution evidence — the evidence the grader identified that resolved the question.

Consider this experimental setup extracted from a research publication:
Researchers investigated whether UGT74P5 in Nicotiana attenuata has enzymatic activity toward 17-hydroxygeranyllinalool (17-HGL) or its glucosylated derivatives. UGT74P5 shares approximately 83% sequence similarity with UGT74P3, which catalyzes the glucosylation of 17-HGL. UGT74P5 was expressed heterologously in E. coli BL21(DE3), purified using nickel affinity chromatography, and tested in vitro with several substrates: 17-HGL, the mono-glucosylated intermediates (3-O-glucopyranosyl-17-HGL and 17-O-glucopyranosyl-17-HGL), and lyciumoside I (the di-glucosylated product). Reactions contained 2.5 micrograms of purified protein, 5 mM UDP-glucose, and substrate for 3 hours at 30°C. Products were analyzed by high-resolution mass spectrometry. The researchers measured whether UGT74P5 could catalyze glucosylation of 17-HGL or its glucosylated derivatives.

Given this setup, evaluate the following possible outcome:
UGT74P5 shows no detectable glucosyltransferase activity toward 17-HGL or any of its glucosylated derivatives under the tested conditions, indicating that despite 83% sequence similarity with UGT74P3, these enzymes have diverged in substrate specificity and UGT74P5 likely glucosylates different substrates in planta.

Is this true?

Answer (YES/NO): YES